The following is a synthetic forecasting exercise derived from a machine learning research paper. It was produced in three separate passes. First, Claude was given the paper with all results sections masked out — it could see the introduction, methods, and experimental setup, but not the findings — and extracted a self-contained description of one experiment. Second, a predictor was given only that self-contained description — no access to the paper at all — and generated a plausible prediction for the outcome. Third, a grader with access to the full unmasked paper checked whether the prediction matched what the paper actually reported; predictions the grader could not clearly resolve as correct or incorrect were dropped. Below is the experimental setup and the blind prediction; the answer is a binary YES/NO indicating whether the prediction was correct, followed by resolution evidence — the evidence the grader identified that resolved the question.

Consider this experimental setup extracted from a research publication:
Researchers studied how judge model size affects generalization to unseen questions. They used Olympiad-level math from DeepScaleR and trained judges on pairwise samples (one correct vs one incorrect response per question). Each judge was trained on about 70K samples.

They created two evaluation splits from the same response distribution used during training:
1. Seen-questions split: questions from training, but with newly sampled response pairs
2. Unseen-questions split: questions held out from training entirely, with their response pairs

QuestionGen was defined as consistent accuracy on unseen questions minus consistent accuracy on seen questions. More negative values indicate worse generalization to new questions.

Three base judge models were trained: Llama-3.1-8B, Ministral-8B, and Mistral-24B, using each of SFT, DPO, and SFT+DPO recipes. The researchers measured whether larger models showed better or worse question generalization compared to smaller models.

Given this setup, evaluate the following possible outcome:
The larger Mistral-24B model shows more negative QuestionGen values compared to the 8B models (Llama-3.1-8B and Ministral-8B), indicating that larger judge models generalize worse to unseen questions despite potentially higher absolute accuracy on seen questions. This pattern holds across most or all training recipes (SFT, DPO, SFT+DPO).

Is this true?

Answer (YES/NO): YES